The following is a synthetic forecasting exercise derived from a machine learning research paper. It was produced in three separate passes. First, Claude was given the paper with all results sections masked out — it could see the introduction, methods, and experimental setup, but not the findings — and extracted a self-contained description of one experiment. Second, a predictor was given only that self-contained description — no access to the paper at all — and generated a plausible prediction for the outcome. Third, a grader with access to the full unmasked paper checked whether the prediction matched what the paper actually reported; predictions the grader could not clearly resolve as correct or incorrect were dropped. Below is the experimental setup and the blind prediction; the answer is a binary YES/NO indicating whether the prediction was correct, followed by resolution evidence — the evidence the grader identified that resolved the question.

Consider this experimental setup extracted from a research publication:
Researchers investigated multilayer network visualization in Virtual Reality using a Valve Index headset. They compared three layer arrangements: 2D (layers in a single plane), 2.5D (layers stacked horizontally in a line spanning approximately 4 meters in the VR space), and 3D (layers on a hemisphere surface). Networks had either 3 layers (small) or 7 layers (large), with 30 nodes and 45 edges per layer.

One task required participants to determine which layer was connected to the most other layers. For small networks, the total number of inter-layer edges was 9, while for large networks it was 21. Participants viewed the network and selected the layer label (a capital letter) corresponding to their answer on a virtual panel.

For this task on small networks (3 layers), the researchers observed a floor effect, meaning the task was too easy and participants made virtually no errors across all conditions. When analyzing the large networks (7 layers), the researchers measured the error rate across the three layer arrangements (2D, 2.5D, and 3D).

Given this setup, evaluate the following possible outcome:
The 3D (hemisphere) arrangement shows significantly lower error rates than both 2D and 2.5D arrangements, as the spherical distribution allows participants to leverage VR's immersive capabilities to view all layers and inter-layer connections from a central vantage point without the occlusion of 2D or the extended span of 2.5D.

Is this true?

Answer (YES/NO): NO